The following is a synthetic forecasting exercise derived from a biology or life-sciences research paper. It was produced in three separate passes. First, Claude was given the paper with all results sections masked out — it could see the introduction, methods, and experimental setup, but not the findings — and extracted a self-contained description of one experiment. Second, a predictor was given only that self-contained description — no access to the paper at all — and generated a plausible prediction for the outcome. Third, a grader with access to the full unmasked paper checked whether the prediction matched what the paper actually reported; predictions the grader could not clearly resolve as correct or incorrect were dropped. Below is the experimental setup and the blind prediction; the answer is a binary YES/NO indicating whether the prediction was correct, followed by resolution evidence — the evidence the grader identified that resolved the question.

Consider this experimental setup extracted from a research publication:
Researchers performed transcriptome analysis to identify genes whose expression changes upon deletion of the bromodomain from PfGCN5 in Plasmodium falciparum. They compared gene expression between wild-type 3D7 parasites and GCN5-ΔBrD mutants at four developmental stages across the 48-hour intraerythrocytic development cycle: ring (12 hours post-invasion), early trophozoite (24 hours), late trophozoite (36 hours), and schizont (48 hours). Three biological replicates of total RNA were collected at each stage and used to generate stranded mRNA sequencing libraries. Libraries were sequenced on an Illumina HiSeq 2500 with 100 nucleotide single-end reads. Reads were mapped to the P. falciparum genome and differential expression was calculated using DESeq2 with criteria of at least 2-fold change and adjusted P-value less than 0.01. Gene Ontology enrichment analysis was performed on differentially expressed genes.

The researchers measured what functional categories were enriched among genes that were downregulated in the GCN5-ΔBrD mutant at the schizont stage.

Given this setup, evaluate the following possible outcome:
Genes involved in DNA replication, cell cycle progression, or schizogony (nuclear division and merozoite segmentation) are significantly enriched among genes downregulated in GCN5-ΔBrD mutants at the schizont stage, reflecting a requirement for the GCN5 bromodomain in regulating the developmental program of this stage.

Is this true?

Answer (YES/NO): NO